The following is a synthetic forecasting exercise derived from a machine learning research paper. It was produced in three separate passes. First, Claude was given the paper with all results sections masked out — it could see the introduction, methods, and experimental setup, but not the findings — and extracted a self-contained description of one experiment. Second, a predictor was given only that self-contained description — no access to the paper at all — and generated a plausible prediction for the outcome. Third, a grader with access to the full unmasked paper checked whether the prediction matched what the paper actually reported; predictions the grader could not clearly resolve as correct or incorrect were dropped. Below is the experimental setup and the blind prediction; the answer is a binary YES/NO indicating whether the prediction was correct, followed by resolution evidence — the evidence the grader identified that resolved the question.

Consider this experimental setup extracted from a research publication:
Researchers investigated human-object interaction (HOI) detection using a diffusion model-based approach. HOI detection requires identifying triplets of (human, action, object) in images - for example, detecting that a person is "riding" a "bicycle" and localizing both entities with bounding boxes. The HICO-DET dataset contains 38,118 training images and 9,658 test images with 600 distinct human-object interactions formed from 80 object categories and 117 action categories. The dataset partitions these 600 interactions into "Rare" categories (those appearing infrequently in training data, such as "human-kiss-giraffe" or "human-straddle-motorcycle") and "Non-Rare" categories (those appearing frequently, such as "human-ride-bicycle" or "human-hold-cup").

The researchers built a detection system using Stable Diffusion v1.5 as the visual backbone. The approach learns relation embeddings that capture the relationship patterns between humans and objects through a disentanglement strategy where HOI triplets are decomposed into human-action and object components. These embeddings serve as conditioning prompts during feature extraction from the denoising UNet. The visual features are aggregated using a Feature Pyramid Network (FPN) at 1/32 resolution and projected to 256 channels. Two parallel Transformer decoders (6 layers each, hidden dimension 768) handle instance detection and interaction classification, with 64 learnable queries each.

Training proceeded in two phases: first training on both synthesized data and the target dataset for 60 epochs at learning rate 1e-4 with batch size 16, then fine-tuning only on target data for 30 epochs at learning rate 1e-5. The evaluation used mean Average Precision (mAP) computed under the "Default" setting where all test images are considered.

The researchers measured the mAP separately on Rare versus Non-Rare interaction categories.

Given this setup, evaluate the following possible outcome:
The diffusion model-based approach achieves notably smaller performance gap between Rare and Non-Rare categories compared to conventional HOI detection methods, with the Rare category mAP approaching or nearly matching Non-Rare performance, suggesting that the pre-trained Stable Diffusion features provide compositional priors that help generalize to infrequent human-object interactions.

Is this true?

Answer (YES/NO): NO